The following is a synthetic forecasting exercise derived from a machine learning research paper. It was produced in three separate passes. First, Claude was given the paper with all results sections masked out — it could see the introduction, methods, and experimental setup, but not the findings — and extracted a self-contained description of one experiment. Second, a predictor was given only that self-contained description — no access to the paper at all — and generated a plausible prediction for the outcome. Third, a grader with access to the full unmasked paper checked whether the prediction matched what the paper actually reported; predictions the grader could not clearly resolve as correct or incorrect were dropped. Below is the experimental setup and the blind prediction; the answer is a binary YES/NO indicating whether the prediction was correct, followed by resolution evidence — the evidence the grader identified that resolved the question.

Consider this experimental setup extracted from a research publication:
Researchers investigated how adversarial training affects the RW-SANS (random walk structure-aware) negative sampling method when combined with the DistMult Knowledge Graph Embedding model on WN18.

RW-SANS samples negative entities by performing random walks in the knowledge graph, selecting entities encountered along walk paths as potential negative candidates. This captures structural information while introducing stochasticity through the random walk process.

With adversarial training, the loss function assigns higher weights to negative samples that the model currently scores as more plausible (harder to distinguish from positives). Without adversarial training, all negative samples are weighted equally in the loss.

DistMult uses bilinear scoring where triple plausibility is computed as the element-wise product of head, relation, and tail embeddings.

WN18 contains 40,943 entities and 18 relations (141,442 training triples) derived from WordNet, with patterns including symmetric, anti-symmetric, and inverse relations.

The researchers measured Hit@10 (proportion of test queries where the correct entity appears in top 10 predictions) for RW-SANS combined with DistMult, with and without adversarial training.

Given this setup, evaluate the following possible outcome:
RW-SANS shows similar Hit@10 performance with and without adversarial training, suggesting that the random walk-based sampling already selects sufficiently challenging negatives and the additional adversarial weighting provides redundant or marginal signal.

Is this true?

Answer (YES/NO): NO